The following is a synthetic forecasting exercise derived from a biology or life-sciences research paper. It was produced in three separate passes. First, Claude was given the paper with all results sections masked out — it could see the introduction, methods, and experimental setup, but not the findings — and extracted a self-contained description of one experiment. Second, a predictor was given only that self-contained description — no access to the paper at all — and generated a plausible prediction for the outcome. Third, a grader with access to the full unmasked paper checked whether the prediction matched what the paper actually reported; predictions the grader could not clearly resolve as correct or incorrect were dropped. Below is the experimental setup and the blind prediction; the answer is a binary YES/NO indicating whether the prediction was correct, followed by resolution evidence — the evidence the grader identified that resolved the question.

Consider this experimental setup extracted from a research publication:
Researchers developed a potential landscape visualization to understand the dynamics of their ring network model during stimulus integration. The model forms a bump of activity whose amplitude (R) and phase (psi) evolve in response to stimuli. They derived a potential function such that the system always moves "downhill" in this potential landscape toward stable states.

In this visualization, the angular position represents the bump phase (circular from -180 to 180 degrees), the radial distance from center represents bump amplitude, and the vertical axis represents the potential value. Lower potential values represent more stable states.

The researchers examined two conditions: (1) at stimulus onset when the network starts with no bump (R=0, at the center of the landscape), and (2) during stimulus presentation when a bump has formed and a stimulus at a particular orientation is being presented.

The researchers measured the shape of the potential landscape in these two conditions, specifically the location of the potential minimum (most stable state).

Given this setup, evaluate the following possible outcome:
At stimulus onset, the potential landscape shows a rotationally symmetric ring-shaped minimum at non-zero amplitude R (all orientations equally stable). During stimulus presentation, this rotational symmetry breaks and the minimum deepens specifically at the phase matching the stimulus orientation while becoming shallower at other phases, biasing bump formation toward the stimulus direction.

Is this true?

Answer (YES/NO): YES